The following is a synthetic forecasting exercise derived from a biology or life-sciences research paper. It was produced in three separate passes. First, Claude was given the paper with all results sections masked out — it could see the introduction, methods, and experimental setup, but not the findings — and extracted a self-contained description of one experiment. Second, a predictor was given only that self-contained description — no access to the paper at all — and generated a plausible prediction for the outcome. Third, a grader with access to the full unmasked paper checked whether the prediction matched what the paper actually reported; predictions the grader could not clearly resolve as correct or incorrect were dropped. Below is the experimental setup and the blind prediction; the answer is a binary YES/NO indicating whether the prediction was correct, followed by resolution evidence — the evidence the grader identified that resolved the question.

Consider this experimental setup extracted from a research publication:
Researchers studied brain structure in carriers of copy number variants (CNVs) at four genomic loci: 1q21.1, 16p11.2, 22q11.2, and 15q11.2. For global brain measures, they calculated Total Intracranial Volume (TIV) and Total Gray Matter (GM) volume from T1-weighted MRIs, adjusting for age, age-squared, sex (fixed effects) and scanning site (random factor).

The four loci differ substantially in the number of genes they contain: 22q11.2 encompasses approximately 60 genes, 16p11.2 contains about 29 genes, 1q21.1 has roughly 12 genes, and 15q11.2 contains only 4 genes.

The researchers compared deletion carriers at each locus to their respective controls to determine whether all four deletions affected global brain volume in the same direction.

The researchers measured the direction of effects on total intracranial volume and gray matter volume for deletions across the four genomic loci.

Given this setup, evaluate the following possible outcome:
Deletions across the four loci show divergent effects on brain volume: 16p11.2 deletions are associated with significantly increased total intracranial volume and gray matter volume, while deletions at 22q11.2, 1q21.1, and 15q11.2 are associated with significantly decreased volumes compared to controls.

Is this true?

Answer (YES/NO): NO